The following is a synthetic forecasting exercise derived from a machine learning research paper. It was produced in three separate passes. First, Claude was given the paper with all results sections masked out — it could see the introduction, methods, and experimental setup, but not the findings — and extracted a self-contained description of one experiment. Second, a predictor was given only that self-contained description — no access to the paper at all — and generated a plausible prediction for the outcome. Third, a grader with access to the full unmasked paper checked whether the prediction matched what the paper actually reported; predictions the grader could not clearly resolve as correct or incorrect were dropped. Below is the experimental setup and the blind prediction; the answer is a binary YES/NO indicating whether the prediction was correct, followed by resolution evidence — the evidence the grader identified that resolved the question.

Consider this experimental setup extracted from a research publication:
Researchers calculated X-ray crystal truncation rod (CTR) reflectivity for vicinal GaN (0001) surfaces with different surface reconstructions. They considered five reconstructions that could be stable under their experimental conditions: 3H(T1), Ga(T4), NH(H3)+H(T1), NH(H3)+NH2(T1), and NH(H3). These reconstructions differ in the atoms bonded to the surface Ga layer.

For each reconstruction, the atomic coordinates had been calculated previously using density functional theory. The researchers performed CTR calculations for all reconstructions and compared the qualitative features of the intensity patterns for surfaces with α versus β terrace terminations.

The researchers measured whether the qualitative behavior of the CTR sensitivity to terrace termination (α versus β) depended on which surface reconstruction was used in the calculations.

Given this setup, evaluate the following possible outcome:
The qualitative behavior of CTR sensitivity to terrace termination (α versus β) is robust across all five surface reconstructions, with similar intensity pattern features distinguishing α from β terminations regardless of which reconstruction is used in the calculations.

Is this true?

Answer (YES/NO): YES